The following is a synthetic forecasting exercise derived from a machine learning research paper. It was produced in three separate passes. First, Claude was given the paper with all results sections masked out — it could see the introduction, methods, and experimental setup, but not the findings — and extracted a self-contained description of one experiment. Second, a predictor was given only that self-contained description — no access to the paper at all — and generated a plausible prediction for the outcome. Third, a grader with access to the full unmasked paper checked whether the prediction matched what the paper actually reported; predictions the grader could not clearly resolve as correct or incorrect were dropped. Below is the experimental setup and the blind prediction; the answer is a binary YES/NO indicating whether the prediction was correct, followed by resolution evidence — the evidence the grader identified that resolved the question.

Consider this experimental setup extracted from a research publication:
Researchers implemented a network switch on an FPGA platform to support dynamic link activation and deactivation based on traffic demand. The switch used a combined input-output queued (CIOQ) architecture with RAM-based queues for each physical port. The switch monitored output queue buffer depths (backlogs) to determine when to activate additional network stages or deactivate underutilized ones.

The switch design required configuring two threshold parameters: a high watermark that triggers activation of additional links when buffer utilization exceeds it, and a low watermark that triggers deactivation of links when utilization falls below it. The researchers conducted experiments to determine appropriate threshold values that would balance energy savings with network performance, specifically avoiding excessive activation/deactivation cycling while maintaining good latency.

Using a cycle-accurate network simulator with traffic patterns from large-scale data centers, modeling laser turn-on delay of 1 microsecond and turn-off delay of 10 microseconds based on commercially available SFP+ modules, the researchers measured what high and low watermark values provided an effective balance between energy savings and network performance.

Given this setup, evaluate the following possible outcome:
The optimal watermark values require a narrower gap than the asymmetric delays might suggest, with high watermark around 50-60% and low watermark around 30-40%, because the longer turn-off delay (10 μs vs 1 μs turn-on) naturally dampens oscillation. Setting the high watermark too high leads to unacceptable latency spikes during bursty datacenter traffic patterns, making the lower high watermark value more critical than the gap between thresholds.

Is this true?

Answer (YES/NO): NO